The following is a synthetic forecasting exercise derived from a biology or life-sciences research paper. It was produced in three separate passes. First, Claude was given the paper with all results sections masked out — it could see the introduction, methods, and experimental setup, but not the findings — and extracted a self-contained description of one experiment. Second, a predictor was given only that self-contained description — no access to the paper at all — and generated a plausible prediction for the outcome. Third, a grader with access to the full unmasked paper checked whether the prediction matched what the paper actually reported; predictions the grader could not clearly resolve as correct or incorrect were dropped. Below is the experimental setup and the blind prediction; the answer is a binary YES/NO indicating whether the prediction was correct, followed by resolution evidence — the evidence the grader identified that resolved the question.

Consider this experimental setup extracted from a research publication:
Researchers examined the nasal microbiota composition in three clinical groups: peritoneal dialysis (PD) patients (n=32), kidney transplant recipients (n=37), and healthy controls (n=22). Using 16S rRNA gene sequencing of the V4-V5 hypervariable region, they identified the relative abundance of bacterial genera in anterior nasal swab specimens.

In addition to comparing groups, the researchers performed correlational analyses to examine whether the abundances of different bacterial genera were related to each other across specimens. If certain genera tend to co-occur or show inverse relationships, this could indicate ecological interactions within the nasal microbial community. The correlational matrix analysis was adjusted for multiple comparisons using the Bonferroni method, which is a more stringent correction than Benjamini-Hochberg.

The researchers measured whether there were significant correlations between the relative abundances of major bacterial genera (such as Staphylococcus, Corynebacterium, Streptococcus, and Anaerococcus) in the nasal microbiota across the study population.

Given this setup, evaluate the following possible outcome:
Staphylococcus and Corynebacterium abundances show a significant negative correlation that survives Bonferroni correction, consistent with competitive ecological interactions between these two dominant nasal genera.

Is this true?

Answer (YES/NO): NO